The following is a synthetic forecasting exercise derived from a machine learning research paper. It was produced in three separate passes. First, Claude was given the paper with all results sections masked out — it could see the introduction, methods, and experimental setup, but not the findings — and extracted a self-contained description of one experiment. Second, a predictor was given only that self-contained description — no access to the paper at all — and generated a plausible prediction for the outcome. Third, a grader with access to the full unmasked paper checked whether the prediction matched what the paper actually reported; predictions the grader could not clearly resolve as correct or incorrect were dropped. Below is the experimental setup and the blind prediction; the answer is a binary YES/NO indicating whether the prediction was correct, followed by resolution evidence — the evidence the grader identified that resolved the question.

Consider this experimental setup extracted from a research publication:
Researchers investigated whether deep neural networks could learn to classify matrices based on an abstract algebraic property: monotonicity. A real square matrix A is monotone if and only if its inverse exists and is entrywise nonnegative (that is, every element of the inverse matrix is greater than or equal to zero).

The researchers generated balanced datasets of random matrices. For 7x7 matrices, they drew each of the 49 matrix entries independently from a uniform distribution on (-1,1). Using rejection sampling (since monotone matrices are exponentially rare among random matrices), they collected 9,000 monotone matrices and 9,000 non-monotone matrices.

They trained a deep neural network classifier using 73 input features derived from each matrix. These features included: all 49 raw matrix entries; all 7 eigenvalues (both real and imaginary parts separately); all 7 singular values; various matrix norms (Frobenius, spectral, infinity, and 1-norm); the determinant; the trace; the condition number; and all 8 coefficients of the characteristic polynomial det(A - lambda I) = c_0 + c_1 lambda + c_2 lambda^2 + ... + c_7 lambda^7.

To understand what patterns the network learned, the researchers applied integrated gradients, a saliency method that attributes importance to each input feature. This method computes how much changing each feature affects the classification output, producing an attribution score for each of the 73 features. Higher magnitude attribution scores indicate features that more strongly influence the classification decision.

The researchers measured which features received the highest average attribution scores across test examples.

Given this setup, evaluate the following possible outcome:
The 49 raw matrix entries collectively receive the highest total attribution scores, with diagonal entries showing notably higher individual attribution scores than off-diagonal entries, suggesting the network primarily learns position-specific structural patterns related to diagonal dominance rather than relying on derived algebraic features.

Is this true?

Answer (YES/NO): NO